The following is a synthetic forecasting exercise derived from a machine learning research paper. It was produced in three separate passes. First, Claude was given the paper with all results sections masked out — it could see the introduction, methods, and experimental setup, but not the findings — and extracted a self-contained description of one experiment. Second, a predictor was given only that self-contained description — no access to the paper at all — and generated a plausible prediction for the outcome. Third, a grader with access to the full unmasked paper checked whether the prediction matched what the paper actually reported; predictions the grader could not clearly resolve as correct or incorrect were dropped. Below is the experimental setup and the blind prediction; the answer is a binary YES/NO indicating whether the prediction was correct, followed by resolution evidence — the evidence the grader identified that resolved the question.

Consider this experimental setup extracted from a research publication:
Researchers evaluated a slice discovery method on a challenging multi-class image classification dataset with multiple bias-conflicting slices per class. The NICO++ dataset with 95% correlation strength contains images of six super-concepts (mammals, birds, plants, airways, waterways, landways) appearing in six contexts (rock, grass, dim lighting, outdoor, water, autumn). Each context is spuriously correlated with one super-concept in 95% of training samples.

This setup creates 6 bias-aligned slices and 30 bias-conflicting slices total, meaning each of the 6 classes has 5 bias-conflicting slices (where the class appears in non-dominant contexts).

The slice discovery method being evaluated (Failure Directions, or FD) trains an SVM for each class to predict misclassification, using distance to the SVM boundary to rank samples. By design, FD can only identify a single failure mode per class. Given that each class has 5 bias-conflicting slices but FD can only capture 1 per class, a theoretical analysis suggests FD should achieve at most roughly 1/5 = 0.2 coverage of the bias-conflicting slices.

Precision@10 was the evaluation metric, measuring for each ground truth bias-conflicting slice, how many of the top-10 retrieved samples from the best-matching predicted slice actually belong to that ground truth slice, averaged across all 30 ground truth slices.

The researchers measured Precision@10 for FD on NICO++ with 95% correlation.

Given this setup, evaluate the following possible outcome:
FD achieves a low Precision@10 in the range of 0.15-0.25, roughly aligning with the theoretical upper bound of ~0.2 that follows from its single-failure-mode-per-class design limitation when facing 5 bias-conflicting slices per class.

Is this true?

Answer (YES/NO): YES